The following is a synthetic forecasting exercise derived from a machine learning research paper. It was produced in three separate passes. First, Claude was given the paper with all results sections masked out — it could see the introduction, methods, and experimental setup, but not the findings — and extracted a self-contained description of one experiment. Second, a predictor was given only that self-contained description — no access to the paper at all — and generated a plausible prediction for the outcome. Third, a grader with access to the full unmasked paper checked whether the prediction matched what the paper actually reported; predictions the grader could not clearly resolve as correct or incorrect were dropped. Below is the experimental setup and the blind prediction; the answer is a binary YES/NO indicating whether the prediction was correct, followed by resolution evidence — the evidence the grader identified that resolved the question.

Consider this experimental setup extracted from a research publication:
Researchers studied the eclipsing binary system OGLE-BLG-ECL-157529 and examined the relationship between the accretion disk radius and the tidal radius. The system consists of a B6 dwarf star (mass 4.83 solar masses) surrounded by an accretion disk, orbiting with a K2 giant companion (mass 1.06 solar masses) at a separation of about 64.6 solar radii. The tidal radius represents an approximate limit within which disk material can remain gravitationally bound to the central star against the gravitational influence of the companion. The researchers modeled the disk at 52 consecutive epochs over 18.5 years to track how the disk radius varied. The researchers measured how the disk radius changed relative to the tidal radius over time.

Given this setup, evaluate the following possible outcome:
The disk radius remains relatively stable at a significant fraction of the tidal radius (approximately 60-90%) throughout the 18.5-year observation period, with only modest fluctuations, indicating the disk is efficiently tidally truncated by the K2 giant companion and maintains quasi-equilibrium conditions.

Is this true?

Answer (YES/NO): NO